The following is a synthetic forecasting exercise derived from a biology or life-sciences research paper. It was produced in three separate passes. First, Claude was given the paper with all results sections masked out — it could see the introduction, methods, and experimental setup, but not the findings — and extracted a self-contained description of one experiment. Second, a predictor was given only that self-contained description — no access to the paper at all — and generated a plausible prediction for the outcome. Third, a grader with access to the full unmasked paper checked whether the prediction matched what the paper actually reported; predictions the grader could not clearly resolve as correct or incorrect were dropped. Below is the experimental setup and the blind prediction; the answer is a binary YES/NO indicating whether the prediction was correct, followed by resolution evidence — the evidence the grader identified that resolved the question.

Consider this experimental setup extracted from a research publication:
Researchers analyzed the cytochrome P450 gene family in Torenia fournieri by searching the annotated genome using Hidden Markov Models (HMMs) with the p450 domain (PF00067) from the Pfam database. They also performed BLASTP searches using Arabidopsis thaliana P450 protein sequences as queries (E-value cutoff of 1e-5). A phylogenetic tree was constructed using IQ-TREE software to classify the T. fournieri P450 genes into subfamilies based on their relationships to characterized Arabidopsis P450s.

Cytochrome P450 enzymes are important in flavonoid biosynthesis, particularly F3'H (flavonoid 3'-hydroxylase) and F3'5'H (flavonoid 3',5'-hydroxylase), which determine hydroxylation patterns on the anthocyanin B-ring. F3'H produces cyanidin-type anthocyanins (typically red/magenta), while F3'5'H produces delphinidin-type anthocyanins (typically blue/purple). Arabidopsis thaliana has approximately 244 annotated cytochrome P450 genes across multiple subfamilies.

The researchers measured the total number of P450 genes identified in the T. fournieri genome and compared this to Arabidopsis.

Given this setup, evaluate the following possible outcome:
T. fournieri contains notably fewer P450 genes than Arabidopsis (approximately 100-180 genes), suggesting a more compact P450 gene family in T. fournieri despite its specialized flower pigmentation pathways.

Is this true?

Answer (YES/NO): NO